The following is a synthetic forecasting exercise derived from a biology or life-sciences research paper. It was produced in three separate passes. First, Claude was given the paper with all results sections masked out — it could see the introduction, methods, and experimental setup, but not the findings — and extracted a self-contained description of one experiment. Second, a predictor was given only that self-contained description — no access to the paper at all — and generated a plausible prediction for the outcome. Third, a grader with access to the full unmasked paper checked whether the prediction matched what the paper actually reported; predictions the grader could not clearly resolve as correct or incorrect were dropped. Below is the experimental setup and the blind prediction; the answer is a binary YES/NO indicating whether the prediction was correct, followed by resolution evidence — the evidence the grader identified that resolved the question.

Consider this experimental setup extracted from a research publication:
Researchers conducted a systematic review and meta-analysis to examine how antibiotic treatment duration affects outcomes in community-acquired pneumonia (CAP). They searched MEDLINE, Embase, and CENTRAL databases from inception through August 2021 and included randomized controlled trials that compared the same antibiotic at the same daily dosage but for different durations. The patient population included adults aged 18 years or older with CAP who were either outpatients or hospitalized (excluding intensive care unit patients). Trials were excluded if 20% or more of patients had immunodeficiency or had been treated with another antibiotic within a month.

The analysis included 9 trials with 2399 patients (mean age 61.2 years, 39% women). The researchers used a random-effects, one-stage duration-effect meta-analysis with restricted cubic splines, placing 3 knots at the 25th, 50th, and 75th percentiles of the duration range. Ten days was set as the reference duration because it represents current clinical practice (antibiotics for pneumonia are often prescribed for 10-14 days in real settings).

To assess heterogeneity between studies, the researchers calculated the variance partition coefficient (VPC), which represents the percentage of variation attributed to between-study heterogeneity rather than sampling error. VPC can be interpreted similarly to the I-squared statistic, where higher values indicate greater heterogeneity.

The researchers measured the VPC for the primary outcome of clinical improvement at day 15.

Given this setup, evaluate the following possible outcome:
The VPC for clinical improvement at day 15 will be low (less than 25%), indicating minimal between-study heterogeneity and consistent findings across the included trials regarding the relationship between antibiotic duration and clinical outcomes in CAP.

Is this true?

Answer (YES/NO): YES